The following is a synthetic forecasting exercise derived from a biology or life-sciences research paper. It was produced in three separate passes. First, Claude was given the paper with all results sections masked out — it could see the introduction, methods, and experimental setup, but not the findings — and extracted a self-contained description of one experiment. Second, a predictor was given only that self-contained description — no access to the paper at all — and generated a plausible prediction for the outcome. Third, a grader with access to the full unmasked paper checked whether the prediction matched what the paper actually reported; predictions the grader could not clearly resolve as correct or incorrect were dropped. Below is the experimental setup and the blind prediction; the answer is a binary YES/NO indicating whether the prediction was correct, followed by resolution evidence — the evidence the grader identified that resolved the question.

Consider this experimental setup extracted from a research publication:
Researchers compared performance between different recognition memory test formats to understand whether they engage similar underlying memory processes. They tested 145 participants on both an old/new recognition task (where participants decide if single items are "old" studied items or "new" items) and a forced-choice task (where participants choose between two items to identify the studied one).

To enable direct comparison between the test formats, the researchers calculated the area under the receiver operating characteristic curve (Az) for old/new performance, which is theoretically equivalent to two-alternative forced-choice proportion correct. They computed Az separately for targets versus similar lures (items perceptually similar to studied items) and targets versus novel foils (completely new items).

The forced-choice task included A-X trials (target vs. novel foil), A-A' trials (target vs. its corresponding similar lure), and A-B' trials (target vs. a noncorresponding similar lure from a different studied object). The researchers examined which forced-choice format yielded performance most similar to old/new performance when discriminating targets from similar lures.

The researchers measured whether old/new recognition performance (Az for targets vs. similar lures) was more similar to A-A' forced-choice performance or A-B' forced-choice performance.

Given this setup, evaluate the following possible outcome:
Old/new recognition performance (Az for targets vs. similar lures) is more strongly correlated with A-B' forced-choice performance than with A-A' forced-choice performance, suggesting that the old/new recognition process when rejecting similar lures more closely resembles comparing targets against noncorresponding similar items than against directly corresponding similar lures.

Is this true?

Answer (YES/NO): NO